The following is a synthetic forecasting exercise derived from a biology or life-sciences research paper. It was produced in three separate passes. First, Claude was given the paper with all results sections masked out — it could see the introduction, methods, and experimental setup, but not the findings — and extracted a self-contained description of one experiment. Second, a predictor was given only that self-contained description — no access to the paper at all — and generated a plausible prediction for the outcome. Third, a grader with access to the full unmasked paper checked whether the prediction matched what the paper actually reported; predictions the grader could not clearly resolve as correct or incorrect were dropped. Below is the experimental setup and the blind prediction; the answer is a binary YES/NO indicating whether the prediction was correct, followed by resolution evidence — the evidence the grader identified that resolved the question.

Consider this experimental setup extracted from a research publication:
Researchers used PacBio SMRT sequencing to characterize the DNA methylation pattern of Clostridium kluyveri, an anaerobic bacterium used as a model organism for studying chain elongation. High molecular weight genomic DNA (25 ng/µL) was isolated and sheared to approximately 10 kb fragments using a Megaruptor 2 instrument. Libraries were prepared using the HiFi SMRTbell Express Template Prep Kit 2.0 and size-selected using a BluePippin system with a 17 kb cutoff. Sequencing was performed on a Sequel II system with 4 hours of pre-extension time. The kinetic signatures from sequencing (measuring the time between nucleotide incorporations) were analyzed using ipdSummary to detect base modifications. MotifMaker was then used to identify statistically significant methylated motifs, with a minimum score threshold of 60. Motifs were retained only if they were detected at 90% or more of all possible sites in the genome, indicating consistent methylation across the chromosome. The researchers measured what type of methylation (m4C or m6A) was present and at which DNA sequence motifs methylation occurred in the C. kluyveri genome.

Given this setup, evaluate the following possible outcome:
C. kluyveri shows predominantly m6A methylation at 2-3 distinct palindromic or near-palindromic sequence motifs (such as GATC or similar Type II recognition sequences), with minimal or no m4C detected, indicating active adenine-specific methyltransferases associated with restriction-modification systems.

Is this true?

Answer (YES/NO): NO